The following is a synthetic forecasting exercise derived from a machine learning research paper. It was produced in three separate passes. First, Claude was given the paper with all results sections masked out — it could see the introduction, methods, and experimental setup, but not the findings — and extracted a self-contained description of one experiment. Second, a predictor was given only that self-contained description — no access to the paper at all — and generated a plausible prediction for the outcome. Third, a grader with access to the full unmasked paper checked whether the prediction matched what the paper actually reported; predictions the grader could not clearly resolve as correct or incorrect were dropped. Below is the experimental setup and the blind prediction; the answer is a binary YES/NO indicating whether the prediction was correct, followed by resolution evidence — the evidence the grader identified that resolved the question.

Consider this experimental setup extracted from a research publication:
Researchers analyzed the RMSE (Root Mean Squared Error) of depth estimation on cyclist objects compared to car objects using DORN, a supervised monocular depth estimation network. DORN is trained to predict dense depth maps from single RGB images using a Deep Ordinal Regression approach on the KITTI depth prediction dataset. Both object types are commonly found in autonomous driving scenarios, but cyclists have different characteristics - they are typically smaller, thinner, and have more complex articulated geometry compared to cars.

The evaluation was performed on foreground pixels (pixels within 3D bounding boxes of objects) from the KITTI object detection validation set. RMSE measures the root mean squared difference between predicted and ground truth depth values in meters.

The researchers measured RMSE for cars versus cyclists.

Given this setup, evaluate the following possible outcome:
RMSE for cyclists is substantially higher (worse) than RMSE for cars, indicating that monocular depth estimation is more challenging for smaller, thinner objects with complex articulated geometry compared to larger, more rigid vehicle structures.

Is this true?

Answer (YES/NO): YES